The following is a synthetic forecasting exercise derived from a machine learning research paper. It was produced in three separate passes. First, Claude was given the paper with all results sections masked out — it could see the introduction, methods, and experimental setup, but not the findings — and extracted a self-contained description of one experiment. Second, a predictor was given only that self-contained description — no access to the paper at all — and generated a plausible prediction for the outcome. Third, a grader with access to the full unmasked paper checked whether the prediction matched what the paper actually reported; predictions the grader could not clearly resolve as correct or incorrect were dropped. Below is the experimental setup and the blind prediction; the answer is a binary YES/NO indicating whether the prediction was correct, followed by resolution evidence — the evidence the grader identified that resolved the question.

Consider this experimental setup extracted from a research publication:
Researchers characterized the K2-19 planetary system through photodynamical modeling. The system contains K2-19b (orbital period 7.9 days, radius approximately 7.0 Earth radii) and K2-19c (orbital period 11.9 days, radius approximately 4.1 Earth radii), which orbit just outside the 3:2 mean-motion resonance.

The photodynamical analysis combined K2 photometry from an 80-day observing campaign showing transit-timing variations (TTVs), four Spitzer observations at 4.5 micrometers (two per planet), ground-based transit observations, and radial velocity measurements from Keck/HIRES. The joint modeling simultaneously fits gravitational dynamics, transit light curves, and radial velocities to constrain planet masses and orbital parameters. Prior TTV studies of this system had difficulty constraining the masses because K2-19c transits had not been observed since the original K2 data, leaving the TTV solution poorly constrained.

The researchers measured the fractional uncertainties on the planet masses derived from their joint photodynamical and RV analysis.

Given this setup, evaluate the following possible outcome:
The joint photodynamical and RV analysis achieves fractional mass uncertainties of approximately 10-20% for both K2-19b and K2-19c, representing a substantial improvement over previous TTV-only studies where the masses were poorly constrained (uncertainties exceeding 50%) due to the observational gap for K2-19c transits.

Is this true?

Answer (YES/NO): NO